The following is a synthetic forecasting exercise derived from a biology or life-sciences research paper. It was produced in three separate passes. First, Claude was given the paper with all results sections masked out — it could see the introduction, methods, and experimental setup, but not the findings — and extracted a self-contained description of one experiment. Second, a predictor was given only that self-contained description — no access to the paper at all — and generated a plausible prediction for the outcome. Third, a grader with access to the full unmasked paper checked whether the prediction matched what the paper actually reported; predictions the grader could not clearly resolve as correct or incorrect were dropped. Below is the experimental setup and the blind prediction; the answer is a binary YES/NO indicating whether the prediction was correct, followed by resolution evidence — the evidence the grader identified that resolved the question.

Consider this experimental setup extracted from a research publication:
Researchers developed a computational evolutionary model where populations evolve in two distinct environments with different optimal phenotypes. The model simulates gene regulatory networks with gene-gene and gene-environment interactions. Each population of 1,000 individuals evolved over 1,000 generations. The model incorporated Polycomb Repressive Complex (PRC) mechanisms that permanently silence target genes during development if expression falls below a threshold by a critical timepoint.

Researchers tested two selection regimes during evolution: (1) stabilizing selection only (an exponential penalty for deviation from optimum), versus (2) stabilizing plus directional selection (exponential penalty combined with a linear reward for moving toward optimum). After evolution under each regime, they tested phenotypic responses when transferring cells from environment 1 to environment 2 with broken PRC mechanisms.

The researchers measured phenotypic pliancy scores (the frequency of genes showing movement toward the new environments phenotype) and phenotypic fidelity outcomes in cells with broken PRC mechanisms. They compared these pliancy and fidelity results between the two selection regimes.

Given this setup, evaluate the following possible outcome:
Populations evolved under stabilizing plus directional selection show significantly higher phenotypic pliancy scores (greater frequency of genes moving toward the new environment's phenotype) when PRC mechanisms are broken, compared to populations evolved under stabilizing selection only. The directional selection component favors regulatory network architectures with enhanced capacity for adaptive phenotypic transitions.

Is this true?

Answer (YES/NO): NO